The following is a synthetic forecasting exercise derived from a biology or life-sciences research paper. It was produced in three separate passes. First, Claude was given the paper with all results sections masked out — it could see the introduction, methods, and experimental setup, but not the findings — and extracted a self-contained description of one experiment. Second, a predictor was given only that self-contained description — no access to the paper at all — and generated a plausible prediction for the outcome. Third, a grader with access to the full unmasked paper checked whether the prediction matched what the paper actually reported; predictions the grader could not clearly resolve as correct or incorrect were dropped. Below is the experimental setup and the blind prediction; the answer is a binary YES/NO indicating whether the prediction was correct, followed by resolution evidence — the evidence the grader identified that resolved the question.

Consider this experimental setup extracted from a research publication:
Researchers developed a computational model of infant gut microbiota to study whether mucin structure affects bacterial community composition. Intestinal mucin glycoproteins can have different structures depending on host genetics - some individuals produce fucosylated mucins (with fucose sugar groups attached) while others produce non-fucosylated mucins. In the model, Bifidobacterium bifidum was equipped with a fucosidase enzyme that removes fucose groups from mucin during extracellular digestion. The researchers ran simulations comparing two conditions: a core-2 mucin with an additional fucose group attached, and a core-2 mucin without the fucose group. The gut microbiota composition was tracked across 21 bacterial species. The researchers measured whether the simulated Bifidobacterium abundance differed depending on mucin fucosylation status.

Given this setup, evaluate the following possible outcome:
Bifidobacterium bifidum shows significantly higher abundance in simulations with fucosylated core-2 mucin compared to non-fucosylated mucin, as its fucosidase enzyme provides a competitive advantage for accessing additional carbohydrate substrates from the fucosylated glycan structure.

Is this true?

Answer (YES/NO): NO